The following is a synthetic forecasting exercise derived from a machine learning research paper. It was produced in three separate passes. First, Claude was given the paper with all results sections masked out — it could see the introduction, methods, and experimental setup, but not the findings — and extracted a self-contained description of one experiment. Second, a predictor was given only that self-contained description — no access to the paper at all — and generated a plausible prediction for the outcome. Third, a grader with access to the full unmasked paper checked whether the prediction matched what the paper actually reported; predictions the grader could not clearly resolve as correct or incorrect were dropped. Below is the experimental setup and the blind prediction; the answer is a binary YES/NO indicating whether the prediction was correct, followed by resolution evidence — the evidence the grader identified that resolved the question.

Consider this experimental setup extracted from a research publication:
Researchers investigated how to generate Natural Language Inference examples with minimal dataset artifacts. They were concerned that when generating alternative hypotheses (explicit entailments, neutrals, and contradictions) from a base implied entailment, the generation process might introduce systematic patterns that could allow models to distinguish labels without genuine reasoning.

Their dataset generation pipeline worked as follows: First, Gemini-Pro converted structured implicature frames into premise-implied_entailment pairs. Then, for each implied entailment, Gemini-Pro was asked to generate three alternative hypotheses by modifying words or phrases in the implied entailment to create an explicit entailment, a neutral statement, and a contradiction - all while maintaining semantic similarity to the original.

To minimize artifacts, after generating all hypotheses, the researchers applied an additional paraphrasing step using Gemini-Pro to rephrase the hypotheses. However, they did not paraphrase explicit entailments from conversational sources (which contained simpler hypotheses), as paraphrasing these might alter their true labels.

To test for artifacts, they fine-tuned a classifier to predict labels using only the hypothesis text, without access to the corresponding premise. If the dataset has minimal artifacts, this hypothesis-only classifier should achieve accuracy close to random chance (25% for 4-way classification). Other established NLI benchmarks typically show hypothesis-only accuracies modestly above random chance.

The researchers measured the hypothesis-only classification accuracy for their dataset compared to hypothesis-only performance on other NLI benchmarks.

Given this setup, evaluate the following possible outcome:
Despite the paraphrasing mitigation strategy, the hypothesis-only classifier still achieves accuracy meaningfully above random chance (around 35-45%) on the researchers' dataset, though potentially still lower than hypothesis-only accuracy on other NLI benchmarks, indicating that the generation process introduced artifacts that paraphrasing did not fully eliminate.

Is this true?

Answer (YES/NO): NO